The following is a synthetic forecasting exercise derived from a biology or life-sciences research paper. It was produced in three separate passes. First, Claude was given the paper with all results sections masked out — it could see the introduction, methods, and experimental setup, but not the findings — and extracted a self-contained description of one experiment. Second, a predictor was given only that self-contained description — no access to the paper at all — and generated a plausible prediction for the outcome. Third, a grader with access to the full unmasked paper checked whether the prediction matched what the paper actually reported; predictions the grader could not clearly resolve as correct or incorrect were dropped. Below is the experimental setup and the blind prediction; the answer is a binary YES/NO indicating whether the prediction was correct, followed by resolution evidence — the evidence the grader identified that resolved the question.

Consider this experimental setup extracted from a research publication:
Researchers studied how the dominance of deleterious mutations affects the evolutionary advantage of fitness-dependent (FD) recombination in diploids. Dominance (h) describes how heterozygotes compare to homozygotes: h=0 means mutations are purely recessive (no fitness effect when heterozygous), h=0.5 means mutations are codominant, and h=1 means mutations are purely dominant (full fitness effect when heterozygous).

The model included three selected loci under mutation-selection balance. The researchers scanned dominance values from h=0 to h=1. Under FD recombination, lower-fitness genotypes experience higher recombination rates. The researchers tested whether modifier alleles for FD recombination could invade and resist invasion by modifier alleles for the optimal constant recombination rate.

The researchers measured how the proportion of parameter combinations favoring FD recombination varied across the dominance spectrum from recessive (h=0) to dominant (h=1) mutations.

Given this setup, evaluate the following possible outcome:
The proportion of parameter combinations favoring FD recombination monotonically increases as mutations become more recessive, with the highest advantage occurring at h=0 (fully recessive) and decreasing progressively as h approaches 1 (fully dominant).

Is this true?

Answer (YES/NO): NO